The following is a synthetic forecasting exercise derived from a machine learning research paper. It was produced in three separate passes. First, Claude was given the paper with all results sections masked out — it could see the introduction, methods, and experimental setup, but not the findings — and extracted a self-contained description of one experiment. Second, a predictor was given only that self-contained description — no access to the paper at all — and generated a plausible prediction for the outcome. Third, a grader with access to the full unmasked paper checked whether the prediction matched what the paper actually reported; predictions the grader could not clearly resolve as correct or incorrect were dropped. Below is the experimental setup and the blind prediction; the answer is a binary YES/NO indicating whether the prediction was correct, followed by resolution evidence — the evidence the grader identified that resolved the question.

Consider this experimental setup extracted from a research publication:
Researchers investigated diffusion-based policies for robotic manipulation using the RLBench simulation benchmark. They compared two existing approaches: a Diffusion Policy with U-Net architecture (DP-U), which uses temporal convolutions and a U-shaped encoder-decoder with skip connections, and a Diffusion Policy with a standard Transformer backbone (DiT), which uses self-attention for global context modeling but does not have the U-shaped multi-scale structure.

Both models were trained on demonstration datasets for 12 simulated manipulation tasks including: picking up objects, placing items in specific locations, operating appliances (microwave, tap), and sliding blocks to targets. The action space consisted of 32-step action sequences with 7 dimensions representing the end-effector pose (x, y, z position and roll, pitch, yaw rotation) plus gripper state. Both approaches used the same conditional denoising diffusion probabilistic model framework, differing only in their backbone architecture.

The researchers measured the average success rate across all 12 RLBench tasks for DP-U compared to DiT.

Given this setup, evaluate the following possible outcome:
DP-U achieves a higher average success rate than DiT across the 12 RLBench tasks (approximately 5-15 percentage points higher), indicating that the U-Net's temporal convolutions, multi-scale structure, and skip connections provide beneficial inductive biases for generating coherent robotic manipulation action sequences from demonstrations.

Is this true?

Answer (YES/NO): NO